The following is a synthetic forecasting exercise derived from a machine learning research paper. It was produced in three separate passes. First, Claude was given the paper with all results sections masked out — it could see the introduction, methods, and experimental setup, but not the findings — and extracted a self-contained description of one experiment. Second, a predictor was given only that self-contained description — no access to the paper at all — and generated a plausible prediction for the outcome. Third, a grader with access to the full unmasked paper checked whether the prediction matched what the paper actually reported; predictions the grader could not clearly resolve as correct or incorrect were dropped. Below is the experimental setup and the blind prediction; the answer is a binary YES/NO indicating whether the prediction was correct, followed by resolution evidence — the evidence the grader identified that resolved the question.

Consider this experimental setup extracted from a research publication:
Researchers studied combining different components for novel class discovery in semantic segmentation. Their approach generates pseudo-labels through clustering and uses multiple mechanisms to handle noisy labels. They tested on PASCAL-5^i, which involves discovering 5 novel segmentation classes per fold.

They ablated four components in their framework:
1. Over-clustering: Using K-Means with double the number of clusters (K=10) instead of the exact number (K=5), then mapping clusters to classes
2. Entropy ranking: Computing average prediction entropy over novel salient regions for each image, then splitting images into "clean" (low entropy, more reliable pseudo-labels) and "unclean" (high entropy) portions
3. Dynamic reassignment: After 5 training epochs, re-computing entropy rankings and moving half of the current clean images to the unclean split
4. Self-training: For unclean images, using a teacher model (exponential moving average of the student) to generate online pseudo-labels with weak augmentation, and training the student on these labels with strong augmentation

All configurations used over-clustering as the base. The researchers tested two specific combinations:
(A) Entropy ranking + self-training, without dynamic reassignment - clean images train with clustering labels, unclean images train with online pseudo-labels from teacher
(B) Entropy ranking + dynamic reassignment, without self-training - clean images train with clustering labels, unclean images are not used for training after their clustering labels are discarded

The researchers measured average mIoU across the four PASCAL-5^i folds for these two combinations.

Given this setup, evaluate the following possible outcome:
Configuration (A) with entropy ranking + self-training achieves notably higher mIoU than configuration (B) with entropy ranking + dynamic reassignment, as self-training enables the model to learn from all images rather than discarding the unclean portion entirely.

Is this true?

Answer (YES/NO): YES